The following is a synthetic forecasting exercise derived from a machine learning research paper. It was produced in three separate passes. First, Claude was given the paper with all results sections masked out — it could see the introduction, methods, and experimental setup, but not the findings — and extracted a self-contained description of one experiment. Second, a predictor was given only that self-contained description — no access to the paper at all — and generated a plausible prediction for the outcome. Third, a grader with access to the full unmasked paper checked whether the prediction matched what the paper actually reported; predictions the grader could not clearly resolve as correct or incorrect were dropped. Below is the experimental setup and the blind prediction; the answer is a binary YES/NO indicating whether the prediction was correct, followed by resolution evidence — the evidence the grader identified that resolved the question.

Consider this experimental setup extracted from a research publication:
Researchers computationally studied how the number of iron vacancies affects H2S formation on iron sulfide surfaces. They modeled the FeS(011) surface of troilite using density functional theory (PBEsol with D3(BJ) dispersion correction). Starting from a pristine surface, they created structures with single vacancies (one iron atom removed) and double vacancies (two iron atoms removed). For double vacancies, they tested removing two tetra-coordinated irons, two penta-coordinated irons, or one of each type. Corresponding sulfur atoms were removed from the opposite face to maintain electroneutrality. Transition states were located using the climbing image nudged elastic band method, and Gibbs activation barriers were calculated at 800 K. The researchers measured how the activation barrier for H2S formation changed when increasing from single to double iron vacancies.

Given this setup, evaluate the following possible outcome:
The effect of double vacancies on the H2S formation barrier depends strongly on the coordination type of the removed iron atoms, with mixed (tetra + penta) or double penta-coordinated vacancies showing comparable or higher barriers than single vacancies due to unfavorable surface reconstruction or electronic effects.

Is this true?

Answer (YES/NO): NO